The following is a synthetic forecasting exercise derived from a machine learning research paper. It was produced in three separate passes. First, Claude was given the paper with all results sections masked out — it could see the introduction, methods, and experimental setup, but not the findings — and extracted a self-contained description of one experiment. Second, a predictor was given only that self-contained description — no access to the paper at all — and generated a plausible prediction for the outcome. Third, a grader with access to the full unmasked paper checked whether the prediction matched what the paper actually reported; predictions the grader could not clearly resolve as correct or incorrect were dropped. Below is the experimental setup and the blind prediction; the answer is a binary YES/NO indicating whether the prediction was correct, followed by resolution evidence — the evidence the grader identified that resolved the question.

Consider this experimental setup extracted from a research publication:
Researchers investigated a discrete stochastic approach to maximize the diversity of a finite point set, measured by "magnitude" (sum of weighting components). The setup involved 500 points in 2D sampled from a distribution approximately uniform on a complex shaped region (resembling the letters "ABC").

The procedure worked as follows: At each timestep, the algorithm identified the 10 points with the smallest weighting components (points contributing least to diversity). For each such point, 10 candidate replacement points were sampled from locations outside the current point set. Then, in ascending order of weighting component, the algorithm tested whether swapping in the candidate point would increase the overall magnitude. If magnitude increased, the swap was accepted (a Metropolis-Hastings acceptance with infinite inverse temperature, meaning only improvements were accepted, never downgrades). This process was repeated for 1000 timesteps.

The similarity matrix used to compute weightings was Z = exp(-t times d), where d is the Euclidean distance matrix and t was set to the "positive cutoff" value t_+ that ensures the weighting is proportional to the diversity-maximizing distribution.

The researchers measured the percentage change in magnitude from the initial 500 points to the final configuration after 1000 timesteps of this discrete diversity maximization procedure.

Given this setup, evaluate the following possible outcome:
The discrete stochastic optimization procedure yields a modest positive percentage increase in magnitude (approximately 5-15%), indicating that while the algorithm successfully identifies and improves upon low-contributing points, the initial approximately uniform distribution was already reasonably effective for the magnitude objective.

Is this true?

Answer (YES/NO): NO